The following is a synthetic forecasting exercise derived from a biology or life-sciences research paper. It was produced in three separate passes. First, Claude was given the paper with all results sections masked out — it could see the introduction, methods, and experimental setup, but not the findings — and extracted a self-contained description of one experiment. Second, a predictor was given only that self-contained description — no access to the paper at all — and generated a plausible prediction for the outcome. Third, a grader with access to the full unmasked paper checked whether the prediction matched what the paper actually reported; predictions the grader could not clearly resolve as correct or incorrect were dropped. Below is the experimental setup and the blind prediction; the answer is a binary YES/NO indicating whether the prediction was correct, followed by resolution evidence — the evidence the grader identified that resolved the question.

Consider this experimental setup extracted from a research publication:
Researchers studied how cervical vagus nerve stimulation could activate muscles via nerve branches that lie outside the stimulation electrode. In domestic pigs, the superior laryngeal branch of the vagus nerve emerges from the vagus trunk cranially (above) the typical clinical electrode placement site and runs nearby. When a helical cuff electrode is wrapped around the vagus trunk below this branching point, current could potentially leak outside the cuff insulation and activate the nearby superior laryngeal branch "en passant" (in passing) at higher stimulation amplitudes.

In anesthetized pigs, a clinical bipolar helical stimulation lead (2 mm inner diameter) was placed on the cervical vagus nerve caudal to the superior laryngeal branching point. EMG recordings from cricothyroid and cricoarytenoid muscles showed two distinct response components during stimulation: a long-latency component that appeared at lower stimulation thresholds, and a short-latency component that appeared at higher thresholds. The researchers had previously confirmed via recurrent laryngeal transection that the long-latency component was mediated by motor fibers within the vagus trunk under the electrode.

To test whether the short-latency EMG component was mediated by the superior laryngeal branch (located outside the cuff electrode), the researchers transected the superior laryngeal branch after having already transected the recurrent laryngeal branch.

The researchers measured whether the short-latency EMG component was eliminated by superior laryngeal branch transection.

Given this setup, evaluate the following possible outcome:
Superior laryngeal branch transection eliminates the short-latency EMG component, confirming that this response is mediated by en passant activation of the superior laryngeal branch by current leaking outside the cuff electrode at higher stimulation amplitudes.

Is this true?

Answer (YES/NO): YES